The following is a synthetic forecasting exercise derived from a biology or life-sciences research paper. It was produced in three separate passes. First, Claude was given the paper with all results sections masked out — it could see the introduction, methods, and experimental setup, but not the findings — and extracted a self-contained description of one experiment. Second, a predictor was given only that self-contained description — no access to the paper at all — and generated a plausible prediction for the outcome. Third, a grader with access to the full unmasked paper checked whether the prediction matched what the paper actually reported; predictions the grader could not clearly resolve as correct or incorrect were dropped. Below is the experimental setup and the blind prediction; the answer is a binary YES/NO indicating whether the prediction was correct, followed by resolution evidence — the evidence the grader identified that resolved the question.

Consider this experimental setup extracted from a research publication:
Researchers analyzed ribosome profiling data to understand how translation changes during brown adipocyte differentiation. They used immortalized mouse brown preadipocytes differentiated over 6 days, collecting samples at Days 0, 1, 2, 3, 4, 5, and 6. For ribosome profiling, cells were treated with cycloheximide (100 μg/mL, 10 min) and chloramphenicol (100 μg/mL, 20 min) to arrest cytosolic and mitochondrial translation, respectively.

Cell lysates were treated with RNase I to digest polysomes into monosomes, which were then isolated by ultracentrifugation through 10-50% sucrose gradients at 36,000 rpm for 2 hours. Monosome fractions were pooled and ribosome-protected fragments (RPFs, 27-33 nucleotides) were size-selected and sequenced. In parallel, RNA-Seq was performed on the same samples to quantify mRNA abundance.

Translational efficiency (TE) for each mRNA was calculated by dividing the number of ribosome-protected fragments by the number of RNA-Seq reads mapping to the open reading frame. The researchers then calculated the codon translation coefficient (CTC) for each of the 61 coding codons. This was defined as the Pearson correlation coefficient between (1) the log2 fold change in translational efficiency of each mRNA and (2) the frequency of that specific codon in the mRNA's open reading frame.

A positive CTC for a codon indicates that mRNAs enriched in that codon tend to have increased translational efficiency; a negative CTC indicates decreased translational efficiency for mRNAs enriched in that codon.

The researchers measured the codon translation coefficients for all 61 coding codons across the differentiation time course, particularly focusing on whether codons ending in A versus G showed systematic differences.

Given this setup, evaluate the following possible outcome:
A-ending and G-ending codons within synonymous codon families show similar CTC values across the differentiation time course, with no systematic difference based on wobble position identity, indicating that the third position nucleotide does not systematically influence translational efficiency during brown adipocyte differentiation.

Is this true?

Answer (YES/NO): NO